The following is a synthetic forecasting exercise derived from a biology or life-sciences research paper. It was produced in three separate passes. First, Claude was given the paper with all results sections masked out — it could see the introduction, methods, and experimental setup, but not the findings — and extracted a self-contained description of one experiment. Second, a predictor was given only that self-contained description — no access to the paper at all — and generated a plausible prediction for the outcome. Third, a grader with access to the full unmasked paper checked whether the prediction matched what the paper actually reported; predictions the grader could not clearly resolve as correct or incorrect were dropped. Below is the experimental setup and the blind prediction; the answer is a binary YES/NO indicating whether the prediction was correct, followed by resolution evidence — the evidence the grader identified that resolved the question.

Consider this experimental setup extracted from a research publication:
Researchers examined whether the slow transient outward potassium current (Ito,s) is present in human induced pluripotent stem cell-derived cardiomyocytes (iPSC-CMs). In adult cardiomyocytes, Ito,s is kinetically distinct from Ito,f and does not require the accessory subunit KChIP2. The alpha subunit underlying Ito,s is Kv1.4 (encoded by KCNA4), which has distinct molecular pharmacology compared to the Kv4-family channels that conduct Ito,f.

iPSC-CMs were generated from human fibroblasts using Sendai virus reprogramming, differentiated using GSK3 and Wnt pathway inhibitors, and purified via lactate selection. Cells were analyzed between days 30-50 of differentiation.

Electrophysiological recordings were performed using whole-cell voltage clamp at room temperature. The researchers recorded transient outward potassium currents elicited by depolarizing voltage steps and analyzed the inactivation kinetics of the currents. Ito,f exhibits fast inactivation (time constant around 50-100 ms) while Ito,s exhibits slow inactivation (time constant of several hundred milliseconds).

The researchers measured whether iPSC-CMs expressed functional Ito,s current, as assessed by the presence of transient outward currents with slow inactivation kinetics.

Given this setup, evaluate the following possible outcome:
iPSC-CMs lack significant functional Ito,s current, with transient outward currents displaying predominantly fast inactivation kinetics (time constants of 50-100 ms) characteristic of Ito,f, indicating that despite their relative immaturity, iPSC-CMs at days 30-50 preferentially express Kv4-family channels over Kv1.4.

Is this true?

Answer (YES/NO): NO